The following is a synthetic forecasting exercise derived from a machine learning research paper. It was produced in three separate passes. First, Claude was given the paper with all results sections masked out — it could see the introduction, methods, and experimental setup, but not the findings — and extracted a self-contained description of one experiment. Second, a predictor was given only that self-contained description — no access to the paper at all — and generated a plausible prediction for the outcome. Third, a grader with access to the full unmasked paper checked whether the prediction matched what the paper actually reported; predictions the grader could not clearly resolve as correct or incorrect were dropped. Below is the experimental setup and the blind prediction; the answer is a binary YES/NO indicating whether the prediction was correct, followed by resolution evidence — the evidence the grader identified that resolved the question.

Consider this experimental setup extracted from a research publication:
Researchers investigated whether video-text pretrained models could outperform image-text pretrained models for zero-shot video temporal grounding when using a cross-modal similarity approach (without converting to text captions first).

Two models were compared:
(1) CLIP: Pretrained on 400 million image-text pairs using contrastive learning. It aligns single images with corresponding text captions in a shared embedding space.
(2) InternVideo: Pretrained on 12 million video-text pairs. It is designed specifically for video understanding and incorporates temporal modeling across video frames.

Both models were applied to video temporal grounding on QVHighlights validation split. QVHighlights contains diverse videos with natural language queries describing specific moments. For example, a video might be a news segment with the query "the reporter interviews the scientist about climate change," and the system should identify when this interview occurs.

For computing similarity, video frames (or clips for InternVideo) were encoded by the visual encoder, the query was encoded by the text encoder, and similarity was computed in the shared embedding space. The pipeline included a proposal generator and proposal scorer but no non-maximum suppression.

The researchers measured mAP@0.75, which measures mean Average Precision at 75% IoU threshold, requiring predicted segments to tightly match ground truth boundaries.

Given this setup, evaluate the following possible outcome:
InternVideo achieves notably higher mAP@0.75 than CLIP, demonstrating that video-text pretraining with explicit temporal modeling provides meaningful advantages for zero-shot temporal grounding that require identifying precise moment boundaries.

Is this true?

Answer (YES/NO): YES